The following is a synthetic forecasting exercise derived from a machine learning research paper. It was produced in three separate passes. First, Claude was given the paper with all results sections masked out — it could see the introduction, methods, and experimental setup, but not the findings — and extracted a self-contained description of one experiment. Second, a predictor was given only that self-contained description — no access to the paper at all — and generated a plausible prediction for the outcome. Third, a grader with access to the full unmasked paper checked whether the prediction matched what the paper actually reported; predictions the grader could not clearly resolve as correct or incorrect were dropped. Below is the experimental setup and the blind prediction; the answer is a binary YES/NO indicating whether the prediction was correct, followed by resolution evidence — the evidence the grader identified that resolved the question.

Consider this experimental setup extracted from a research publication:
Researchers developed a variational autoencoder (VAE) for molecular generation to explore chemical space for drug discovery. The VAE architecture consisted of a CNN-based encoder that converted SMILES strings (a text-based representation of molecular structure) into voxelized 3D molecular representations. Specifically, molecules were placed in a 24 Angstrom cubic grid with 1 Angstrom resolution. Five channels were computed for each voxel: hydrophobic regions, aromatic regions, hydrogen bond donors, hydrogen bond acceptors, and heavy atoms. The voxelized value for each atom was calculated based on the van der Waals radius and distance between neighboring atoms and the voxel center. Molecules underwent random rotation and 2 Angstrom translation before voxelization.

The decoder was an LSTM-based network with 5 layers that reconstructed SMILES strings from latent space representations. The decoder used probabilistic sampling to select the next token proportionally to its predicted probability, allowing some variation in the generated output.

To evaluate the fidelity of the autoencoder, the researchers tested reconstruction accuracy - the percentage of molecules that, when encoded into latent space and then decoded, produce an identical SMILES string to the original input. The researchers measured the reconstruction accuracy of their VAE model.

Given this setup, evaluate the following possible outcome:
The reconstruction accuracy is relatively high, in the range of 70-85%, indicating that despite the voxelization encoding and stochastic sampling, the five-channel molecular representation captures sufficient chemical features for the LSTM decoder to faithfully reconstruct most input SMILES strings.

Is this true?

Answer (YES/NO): NO